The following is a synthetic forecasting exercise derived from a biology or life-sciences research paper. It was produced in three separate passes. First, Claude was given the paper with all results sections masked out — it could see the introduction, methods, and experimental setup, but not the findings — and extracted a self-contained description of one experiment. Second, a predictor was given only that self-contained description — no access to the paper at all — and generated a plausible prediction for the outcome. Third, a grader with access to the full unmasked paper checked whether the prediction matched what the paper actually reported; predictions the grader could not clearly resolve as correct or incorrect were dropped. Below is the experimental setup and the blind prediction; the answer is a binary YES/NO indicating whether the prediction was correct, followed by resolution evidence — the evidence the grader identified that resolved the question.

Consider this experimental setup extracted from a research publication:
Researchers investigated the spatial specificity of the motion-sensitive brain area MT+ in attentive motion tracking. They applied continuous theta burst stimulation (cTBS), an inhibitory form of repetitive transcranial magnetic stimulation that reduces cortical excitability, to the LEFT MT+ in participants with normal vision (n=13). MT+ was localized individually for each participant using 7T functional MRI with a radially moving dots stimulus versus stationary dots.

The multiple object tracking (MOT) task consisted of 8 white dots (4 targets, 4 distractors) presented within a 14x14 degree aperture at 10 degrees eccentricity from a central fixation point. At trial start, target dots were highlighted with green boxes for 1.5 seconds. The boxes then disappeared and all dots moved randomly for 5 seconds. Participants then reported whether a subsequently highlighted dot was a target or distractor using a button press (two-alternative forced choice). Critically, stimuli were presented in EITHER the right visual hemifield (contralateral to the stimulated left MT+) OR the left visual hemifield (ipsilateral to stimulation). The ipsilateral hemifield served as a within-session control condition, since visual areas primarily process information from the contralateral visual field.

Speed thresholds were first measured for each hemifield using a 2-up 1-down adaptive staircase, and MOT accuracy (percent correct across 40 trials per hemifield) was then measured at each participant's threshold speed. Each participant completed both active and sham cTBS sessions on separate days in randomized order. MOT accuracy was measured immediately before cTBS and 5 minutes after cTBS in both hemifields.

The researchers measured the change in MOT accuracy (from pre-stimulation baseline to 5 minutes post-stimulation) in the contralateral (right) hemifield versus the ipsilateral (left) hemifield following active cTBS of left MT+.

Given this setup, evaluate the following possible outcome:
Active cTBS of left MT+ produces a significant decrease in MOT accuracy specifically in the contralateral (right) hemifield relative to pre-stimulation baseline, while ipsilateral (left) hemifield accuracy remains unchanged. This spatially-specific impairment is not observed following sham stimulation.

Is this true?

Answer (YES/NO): YES